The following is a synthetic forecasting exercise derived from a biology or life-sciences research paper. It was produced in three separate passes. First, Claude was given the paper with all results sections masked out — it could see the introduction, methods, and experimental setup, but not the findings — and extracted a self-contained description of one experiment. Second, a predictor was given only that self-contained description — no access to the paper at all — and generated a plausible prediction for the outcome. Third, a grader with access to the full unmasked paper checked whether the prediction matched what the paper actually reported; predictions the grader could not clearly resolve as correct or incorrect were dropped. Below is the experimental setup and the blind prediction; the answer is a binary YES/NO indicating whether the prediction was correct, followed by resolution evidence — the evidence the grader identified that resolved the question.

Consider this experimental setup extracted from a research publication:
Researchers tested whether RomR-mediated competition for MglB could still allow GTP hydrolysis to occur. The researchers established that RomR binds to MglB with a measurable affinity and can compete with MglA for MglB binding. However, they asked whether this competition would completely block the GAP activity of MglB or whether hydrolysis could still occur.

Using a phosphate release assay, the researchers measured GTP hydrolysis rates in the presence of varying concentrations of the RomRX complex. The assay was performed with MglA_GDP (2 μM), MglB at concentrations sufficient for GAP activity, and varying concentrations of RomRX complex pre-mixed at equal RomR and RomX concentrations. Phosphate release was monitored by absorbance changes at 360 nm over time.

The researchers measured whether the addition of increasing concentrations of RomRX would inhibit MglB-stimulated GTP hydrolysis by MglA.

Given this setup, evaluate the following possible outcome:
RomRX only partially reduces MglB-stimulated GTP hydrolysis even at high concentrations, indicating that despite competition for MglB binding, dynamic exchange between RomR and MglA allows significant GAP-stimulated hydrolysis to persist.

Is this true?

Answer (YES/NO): YES